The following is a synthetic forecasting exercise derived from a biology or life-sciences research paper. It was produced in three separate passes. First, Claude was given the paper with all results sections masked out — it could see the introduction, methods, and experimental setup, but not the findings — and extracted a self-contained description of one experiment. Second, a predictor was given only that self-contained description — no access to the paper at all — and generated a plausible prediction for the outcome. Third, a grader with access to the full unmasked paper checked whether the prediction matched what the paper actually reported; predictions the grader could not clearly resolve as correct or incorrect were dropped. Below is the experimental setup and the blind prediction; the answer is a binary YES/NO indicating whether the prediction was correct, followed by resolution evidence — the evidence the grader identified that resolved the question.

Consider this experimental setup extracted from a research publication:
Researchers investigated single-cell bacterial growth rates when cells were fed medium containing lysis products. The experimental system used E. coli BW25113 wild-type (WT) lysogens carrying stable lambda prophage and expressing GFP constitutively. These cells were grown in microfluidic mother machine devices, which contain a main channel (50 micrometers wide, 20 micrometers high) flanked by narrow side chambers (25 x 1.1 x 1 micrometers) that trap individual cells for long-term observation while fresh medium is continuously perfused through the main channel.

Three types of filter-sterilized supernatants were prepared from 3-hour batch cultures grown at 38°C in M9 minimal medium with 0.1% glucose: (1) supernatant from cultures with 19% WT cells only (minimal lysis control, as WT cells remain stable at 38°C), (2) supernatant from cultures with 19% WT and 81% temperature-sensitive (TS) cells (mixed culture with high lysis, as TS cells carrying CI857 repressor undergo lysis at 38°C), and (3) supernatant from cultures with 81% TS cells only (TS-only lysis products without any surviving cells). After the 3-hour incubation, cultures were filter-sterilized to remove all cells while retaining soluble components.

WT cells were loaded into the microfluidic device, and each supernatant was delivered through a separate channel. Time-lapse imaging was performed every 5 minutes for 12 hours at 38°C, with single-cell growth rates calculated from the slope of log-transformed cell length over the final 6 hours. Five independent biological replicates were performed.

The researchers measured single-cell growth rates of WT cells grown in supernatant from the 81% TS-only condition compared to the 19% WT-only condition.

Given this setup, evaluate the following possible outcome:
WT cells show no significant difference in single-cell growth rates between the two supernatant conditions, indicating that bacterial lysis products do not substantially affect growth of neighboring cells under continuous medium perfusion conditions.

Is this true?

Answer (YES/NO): NO